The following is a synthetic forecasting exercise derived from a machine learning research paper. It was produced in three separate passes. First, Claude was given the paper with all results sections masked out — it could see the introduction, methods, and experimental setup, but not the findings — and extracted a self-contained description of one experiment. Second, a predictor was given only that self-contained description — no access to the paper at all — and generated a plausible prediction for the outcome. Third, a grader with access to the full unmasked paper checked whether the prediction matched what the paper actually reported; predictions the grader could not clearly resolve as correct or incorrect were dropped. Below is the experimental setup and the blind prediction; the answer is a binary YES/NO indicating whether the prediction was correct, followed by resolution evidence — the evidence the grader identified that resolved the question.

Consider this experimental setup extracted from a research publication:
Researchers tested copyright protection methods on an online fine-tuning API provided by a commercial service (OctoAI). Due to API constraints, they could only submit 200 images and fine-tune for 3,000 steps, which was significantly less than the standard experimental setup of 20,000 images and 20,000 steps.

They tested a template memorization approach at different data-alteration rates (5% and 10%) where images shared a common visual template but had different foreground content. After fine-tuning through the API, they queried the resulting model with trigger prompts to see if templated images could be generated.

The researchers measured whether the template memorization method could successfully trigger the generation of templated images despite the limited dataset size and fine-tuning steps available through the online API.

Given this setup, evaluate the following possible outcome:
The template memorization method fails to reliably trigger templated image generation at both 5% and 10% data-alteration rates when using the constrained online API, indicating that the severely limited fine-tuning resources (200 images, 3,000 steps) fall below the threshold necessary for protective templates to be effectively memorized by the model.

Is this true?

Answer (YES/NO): NO